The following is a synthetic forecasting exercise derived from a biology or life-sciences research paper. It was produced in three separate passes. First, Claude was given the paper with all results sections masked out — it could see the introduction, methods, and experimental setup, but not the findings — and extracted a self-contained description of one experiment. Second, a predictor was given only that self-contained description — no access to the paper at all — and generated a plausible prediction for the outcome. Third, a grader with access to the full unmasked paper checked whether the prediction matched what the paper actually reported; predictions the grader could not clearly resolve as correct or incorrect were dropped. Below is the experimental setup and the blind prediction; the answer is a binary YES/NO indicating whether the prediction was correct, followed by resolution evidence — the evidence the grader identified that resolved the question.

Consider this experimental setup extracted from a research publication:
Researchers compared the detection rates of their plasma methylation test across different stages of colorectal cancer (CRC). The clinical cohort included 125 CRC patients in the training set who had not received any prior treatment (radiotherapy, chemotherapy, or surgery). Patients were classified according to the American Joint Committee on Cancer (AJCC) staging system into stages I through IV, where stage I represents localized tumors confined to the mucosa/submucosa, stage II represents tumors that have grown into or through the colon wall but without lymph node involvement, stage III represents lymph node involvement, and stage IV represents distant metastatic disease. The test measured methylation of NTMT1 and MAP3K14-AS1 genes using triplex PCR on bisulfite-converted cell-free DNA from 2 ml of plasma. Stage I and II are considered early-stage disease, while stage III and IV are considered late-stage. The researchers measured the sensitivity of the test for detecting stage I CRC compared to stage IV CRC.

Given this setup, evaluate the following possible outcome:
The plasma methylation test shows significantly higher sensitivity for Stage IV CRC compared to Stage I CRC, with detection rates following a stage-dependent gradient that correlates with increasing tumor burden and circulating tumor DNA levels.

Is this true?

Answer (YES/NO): YES